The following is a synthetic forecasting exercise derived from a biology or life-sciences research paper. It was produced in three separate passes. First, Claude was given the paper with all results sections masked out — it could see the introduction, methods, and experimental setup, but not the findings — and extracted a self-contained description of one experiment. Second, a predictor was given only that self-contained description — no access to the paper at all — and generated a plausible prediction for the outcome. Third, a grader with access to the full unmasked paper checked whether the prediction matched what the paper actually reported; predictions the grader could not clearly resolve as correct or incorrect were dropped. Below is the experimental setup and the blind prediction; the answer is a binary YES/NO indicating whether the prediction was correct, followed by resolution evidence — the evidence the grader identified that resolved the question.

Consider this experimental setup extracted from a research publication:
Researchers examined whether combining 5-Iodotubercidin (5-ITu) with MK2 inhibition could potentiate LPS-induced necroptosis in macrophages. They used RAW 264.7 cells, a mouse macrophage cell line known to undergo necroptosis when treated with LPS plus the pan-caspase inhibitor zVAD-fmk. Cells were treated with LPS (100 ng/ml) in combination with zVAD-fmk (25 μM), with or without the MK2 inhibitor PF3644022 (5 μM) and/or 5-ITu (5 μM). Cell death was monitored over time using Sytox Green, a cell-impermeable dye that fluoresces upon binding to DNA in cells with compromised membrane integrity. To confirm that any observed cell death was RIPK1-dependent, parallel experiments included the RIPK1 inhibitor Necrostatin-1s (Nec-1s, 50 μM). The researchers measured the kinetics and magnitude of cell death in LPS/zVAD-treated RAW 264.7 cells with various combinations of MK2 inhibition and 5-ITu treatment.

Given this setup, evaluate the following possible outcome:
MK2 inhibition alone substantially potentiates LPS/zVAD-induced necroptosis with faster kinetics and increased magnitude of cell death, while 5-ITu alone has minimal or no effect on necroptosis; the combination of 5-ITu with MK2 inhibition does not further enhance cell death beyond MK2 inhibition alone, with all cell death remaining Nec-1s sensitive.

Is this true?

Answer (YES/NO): NO